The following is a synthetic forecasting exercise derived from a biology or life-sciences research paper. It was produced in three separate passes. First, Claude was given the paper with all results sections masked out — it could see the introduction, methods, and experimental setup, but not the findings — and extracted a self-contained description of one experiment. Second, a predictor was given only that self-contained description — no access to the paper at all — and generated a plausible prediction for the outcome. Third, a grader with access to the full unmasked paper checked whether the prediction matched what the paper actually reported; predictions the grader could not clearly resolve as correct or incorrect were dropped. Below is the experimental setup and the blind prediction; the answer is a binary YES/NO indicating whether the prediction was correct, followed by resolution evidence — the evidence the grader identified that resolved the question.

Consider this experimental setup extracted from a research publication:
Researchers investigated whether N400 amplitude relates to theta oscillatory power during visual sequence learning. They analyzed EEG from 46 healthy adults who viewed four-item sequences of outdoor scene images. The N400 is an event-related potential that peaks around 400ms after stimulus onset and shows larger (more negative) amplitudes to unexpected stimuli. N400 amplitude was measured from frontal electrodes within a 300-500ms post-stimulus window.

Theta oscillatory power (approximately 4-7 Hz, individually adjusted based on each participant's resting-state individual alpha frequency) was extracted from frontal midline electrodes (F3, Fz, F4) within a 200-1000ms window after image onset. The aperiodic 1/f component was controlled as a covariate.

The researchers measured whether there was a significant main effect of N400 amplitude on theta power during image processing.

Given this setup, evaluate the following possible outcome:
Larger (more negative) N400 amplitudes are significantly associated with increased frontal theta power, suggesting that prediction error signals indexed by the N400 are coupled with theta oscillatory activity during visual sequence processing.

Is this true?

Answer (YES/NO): NO